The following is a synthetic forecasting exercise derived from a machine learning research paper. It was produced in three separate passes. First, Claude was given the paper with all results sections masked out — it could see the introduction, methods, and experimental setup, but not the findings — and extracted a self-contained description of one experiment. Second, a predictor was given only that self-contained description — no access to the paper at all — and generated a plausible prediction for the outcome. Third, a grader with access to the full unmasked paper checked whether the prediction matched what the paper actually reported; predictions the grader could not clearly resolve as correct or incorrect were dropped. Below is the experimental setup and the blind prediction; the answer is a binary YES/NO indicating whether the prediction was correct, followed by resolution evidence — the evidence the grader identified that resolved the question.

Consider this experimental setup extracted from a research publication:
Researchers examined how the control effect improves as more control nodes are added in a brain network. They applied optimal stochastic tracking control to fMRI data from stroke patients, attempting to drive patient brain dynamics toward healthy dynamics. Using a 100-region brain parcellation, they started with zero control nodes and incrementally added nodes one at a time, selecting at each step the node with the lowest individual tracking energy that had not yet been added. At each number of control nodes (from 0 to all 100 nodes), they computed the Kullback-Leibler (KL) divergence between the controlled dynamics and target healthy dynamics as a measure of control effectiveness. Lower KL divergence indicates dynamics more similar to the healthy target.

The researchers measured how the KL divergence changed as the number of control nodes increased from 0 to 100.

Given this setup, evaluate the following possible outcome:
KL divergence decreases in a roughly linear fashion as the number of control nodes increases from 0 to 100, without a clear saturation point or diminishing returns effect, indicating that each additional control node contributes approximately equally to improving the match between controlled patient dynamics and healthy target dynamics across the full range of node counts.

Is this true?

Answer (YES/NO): NO